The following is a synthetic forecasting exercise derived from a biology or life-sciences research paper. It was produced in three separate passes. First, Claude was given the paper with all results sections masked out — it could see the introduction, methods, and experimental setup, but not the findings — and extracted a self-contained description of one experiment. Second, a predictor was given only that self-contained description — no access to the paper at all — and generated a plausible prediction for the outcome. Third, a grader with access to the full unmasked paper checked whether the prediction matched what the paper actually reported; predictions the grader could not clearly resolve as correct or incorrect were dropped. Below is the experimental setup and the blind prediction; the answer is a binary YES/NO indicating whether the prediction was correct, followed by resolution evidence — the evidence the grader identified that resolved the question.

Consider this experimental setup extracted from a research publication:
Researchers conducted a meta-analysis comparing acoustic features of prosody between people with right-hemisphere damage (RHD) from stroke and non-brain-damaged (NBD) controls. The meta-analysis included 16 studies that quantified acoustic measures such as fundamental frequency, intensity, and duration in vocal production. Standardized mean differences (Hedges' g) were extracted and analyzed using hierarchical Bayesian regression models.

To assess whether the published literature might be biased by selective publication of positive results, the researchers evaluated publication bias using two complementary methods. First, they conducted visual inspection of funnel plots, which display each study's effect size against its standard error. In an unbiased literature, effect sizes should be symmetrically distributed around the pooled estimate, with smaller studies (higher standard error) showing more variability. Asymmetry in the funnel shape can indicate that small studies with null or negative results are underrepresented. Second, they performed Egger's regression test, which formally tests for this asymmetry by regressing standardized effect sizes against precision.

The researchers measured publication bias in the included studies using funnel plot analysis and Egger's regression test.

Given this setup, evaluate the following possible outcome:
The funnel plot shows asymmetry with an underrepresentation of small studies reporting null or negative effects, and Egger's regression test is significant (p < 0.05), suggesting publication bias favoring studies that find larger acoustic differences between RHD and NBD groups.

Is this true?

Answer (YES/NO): NO